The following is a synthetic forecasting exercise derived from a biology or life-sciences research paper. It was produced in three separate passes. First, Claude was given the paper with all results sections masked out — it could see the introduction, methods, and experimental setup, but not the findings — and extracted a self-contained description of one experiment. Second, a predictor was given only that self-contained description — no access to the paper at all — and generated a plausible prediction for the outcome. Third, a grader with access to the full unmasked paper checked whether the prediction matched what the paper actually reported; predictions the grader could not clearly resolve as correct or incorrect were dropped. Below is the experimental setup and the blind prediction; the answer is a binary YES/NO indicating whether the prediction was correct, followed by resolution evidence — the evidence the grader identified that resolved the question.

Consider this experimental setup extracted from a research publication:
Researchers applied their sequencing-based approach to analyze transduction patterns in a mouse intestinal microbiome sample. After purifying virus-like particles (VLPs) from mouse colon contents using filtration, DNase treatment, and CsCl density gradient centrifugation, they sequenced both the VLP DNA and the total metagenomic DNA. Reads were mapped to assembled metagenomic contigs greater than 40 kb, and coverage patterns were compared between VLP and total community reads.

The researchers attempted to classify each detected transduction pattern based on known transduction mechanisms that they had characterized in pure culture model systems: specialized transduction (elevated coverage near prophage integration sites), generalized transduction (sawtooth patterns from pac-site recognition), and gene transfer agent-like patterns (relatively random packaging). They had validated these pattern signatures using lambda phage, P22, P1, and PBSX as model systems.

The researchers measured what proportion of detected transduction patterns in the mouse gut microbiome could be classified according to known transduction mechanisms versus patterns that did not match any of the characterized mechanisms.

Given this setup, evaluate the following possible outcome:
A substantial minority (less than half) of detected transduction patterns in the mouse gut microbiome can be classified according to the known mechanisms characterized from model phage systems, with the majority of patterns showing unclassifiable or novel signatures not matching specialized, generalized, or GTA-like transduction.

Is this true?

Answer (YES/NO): NO